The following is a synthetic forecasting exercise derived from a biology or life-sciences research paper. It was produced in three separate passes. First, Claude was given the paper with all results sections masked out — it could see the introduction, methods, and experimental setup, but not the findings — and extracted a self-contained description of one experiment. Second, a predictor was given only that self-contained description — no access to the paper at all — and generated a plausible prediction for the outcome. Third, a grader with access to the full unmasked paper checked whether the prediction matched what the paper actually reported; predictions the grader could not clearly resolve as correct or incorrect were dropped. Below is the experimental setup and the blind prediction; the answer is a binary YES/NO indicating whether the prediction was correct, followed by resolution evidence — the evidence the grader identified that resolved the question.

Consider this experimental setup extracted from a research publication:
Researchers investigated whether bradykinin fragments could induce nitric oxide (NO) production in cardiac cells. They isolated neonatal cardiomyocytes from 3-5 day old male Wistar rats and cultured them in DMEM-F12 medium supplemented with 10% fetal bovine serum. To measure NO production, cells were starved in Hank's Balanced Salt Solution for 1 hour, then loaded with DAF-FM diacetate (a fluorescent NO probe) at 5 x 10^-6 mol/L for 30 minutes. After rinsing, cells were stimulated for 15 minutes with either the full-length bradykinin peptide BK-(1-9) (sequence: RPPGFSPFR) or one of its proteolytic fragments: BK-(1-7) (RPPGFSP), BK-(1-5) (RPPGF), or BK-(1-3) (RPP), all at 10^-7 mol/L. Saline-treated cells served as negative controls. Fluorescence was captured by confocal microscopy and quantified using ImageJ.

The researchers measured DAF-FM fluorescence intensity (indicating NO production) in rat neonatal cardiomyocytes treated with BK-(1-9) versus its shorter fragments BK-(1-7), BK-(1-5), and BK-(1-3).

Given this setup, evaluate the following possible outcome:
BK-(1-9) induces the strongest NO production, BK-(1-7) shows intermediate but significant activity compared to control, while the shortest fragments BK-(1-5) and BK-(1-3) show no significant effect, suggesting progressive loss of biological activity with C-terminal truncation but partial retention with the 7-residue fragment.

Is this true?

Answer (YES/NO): NO